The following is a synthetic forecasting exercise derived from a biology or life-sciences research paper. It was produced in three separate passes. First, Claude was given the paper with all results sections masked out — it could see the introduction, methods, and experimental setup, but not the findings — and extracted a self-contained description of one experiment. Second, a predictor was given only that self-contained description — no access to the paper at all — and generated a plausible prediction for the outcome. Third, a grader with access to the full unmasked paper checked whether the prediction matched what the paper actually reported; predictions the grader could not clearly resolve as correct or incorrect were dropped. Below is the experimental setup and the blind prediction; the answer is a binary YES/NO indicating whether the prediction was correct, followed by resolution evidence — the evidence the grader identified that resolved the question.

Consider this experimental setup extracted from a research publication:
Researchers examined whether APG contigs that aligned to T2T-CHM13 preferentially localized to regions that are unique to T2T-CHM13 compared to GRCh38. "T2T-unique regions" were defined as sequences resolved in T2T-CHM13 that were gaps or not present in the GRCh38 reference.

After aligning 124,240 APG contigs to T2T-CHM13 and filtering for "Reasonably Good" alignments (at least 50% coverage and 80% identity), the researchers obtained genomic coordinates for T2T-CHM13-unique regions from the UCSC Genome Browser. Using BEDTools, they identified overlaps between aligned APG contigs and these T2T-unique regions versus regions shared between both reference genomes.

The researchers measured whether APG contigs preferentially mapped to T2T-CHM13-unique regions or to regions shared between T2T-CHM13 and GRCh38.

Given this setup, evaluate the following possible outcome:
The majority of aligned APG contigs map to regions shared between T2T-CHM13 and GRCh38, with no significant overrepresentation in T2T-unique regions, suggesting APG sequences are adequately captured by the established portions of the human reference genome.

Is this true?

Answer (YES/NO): NO